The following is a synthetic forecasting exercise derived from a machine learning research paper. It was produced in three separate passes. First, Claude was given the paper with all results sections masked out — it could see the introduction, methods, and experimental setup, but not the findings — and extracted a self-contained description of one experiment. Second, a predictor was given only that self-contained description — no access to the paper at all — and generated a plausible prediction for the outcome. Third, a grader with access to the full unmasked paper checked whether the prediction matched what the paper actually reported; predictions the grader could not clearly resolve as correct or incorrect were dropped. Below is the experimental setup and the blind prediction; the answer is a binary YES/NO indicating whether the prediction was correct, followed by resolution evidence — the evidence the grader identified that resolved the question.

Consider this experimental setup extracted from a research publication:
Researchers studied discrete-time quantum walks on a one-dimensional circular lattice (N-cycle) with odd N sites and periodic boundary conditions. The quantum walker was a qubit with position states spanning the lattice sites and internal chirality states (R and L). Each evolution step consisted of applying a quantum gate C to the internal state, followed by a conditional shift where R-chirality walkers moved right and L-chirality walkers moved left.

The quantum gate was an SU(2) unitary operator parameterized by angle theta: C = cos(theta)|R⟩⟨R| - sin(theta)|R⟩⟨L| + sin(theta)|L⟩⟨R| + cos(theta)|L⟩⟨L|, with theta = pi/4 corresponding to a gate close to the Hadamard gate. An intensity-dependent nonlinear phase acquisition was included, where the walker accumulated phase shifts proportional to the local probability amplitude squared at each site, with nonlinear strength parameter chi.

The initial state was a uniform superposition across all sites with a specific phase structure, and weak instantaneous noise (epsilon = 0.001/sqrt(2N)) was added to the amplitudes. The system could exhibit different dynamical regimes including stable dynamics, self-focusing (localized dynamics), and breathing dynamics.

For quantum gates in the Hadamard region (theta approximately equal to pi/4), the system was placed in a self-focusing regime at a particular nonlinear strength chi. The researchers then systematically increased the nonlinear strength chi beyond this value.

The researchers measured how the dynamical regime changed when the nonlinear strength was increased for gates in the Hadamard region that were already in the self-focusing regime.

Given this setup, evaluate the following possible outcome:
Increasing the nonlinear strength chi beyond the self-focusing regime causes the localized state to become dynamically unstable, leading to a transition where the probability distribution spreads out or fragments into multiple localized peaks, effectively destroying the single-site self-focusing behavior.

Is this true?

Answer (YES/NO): NO